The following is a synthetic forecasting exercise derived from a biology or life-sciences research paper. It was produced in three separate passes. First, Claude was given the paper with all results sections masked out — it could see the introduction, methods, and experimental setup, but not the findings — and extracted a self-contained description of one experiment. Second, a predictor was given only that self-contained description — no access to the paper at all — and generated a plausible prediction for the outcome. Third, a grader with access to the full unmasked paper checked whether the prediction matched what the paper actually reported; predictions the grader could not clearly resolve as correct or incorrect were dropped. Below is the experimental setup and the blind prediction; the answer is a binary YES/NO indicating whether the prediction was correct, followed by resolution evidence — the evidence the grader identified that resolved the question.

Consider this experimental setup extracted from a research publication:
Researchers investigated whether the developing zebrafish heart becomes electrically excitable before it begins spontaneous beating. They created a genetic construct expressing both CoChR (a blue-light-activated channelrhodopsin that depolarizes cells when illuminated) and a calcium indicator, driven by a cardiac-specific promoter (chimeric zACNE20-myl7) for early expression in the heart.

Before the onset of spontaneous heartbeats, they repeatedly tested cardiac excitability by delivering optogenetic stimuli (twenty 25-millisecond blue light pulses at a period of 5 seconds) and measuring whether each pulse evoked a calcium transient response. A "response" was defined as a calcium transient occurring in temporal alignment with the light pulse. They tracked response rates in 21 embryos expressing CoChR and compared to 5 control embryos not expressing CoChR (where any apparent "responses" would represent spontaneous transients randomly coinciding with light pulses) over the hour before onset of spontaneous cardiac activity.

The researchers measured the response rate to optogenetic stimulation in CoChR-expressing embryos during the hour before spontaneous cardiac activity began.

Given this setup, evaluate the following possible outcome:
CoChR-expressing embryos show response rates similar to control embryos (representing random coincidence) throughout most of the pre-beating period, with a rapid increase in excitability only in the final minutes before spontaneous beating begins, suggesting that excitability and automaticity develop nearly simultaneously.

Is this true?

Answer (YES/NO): NO